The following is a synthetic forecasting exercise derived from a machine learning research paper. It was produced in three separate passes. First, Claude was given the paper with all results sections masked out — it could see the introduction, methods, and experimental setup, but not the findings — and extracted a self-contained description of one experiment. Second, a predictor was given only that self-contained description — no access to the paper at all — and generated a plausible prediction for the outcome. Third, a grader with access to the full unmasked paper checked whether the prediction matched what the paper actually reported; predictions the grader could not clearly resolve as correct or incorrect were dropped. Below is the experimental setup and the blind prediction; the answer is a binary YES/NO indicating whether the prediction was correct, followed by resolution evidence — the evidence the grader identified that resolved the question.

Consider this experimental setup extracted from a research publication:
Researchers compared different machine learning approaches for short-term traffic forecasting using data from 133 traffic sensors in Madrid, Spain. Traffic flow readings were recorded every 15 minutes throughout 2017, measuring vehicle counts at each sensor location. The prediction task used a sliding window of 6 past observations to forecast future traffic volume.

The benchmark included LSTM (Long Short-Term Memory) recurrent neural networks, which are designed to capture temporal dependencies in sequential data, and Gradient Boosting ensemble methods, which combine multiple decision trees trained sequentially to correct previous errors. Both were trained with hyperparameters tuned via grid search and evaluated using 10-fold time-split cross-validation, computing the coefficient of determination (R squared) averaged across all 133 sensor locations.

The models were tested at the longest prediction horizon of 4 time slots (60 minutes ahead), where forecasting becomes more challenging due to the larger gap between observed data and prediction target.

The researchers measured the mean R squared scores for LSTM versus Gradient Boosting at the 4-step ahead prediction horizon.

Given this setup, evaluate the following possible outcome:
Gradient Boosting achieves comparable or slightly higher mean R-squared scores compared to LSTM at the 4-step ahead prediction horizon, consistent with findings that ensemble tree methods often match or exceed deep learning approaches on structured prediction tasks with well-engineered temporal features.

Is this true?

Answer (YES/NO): YES